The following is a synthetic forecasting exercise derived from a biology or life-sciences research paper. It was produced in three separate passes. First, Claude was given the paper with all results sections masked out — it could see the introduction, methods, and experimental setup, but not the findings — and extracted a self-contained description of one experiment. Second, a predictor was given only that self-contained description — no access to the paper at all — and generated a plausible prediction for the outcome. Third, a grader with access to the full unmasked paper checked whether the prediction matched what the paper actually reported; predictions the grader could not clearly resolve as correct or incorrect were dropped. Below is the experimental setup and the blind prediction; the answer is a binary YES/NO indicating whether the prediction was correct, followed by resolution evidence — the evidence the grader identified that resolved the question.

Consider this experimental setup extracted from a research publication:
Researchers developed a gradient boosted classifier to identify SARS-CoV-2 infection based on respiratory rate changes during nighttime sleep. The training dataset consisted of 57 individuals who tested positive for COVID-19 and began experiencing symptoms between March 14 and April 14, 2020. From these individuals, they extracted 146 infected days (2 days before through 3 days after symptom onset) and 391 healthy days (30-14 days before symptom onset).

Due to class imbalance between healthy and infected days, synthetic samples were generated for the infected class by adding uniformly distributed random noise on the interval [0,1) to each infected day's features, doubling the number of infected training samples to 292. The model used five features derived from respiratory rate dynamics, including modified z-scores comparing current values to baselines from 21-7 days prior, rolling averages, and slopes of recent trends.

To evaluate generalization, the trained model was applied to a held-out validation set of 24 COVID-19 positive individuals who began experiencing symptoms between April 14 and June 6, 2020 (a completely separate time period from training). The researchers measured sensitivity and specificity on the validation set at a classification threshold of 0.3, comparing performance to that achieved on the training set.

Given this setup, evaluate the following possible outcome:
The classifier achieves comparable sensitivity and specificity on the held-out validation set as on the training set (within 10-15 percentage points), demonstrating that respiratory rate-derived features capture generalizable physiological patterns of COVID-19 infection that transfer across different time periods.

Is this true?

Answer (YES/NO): YES